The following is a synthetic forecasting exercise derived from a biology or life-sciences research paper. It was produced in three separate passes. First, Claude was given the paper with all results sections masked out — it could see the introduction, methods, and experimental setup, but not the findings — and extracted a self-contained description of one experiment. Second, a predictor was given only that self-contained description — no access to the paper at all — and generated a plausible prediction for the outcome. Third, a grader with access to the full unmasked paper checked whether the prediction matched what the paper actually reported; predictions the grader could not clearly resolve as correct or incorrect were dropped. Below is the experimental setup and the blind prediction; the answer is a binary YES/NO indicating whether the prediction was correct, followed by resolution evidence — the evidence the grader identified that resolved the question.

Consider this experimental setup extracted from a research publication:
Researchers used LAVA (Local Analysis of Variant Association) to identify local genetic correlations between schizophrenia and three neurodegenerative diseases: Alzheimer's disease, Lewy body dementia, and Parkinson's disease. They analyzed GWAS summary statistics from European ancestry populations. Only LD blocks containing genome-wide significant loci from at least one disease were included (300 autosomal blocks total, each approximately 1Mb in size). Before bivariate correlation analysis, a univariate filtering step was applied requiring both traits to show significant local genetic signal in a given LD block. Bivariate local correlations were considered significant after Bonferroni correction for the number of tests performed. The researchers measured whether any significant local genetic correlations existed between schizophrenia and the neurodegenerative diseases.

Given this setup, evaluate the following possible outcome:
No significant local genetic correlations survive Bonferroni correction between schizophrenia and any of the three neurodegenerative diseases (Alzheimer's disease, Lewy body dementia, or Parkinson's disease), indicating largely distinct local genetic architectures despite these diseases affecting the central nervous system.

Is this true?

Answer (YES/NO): NO